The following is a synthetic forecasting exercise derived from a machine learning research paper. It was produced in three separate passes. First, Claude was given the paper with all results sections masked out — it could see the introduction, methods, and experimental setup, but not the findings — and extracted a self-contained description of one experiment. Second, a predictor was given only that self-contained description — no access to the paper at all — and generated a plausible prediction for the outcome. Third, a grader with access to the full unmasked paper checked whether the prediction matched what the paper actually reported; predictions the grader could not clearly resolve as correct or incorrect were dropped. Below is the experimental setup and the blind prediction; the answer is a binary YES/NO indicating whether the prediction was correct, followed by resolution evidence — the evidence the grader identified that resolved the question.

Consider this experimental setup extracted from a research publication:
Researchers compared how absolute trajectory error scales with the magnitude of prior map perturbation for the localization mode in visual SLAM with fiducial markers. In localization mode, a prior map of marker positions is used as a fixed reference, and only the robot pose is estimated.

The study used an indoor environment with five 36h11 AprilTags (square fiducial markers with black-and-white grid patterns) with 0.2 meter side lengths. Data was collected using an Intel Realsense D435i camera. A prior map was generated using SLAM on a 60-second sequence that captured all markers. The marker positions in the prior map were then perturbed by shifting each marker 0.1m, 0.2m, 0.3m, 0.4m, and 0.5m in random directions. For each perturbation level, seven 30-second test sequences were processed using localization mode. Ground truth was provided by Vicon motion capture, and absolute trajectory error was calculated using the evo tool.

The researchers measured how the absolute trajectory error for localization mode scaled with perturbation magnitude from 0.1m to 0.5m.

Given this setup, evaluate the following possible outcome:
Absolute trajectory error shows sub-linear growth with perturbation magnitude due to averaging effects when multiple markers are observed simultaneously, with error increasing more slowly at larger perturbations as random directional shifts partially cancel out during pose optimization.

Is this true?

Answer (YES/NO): NO